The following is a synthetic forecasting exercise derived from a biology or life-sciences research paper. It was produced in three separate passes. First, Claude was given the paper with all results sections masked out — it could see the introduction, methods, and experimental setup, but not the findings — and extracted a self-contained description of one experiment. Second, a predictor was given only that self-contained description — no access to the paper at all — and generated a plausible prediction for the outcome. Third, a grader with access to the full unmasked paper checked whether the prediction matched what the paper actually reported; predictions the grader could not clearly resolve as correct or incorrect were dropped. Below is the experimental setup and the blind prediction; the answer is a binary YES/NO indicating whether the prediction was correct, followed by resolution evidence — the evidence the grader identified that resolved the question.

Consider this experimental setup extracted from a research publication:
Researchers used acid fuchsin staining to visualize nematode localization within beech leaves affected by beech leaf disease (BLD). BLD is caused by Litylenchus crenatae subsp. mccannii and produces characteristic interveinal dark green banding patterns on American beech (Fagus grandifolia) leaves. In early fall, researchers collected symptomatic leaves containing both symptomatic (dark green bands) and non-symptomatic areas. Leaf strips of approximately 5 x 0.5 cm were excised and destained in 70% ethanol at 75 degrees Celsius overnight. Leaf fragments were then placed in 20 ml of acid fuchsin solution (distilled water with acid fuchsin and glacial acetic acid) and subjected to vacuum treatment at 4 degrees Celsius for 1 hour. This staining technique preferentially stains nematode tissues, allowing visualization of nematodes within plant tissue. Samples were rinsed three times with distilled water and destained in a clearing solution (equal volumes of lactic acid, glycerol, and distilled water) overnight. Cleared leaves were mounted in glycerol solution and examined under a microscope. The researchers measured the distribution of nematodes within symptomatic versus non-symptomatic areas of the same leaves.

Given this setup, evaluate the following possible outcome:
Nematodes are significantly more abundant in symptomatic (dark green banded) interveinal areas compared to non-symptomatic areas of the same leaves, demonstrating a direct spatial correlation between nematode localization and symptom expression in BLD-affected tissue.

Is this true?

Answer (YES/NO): YES